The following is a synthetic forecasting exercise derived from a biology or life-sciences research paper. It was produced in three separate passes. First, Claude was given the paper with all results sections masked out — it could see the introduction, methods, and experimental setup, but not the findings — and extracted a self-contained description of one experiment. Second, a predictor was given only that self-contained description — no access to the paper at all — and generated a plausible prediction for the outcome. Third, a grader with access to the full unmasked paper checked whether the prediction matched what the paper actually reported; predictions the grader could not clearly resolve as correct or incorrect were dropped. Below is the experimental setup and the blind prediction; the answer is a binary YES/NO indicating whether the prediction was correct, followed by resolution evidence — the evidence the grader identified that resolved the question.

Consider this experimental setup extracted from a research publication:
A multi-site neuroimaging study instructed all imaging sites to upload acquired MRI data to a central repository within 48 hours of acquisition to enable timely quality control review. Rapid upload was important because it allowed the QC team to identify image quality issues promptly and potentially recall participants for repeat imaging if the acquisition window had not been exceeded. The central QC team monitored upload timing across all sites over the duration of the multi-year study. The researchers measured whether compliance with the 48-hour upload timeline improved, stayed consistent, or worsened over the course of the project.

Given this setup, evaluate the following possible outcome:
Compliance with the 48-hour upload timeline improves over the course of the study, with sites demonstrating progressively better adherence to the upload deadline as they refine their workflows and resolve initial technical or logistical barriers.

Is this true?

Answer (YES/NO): YES